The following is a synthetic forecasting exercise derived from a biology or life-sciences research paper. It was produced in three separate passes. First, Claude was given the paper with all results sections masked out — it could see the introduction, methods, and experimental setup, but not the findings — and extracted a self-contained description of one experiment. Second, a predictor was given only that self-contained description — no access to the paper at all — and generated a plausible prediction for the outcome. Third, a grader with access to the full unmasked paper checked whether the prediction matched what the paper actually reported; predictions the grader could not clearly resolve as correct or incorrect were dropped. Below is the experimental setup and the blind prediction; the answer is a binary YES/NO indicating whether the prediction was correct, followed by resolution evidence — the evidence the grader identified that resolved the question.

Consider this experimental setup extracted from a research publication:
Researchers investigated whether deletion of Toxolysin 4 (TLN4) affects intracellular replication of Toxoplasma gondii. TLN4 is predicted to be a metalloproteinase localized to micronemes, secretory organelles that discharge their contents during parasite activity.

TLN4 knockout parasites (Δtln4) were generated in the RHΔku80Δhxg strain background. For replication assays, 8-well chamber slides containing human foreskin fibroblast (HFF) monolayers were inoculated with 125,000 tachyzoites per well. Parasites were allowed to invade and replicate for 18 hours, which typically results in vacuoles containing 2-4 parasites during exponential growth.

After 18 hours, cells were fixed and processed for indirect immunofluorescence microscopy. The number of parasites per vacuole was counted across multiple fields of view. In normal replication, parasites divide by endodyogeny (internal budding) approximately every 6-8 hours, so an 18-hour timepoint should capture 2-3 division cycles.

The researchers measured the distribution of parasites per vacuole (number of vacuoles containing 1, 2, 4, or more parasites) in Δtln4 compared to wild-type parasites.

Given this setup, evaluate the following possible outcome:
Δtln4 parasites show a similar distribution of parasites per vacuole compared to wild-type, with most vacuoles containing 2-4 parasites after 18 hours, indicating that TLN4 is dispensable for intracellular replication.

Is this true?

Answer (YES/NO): YES